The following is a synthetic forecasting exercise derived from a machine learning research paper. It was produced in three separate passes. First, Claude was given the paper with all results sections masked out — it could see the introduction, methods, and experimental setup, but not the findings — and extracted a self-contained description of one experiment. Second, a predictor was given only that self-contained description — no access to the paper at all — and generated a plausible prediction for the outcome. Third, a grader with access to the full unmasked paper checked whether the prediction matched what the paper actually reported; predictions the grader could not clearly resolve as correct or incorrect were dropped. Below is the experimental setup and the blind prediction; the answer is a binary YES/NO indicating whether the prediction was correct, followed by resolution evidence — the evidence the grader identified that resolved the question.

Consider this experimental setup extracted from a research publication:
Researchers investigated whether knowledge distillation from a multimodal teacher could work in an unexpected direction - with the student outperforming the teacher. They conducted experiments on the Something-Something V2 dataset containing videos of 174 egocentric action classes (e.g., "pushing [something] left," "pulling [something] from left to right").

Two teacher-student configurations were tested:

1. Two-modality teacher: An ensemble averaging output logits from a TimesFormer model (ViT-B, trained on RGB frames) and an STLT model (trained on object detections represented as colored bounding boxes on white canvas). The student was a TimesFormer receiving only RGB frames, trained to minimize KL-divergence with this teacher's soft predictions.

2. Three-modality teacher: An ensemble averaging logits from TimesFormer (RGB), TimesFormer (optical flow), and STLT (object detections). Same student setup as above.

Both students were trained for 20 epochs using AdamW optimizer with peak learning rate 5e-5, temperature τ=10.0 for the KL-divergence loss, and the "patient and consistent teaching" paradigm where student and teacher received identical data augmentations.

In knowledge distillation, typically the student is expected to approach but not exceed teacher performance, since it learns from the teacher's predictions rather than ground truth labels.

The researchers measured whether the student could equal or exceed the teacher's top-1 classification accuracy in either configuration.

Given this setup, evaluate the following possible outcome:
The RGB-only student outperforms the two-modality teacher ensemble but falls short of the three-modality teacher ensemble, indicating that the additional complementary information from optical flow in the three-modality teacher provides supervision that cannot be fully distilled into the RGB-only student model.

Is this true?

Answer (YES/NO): NO